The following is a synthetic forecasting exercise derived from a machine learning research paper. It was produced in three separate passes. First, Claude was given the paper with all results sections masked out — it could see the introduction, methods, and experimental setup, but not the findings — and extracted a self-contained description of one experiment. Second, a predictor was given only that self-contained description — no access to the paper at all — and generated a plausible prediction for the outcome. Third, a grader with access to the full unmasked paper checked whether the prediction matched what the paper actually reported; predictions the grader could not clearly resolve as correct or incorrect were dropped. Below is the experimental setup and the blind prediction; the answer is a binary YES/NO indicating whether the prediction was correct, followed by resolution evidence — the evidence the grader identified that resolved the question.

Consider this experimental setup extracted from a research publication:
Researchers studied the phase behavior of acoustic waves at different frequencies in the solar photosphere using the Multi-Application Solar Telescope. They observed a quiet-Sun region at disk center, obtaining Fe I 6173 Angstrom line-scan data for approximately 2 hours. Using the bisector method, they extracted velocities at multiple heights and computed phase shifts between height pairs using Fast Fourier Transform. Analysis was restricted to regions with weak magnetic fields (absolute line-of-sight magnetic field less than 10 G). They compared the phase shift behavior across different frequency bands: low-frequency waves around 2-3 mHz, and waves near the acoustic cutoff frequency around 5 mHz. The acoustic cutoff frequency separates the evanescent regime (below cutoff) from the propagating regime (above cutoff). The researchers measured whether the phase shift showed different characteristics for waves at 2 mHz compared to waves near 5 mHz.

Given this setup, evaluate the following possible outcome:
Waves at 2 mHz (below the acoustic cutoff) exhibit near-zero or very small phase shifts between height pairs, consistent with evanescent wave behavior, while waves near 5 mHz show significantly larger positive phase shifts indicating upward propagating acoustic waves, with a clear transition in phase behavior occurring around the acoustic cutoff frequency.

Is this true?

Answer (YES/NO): NO